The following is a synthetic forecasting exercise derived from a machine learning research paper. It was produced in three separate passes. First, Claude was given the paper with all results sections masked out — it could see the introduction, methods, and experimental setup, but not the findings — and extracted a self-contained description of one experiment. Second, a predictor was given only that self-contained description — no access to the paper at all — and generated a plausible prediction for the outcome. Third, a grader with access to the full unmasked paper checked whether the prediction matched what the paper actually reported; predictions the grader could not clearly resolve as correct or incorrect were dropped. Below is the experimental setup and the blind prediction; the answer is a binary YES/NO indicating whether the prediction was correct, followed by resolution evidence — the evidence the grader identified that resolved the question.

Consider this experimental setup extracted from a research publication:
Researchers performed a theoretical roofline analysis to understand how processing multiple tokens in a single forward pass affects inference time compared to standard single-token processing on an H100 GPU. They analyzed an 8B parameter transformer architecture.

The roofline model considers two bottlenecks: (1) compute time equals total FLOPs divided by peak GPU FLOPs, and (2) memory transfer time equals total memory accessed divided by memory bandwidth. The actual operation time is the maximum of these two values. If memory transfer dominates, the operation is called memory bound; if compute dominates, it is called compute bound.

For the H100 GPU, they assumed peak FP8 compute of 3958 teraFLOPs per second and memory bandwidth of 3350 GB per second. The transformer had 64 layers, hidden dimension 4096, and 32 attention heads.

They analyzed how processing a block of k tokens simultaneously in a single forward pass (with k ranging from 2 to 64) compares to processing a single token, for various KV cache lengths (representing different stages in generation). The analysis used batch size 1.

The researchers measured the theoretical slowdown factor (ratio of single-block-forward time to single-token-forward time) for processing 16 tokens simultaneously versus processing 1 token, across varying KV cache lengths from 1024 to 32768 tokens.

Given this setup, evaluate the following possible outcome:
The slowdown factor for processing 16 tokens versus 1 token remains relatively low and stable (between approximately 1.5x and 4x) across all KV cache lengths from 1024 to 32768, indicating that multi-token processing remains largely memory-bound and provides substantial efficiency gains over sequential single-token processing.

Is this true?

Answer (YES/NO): NO